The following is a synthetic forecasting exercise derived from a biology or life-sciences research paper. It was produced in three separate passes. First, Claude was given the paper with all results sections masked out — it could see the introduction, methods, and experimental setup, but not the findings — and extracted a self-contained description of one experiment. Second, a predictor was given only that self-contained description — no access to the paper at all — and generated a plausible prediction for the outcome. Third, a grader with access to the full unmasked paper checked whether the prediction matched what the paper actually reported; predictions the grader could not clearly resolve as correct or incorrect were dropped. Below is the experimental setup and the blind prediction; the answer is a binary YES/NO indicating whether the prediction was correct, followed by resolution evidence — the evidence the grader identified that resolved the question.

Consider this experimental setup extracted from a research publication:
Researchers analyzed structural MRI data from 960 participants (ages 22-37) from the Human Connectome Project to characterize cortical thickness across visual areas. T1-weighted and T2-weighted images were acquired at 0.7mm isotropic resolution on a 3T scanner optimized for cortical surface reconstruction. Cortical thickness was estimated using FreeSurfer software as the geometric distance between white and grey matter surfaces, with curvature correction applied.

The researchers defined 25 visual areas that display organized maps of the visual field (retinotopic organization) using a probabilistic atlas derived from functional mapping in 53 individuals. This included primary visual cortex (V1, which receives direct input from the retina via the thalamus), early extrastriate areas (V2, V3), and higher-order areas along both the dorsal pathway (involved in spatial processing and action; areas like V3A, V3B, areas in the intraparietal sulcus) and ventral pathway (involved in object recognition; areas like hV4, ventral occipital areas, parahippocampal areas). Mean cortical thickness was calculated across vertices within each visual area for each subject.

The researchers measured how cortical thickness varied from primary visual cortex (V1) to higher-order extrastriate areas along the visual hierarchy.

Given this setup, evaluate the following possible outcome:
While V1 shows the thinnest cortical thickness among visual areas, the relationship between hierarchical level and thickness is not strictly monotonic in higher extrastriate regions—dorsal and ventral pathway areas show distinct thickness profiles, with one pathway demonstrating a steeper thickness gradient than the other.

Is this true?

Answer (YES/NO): NO